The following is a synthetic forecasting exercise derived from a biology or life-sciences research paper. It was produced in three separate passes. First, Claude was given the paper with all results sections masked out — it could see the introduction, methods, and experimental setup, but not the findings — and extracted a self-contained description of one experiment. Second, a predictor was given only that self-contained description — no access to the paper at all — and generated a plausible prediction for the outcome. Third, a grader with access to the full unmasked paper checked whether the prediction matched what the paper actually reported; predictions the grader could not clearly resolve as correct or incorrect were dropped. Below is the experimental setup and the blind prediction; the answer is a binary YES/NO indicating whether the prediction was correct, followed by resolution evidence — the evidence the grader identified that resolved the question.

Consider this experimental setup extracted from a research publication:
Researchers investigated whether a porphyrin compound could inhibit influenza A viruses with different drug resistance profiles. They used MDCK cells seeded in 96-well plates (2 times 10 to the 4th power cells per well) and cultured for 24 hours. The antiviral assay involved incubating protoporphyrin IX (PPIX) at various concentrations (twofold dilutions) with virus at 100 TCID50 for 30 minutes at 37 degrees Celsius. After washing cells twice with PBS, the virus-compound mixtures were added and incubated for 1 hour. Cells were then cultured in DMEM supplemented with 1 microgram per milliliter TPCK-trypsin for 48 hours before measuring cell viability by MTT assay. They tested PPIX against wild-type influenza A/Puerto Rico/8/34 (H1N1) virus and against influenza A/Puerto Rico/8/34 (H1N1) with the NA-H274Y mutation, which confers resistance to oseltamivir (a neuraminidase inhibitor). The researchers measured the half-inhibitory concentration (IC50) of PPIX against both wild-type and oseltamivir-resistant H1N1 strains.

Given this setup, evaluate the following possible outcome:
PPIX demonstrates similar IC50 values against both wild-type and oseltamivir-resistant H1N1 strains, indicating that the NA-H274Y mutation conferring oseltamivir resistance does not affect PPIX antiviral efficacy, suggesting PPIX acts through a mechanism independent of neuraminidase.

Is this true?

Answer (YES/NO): YES